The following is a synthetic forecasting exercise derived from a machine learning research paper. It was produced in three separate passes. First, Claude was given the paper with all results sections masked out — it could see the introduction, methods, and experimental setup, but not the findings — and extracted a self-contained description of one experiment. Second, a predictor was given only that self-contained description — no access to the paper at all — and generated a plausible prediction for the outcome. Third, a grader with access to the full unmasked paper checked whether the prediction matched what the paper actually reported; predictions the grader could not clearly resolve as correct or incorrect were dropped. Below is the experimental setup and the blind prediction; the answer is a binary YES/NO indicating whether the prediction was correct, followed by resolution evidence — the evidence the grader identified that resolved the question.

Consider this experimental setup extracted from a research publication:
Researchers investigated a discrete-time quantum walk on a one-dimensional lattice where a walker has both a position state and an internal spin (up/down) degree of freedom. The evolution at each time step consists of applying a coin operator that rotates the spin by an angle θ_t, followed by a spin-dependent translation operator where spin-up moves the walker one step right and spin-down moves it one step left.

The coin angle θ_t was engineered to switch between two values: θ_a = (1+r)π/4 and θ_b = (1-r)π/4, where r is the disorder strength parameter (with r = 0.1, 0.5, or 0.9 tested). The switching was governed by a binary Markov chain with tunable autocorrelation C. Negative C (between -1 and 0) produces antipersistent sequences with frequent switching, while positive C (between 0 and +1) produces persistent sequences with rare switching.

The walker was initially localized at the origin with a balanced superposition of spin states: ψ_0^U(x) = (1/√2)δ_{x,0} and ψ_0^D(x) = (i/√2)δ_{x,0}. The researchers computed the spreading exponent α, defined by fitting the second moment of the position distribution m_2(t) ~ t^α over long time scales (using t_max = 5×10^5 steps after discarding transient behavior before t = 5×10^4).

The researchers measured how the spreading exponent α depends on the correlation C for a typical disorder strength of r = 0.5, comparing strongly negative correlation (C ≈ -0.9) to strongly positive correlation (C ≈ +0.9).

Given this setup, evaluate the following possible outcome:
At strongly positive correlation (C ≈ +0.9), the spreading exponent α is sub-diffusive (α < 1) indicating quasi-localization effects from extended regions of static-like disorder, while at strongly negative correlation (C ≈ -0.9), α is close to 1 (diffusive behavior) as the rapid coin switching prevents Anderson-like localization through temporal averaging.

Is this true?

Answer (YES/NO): NO